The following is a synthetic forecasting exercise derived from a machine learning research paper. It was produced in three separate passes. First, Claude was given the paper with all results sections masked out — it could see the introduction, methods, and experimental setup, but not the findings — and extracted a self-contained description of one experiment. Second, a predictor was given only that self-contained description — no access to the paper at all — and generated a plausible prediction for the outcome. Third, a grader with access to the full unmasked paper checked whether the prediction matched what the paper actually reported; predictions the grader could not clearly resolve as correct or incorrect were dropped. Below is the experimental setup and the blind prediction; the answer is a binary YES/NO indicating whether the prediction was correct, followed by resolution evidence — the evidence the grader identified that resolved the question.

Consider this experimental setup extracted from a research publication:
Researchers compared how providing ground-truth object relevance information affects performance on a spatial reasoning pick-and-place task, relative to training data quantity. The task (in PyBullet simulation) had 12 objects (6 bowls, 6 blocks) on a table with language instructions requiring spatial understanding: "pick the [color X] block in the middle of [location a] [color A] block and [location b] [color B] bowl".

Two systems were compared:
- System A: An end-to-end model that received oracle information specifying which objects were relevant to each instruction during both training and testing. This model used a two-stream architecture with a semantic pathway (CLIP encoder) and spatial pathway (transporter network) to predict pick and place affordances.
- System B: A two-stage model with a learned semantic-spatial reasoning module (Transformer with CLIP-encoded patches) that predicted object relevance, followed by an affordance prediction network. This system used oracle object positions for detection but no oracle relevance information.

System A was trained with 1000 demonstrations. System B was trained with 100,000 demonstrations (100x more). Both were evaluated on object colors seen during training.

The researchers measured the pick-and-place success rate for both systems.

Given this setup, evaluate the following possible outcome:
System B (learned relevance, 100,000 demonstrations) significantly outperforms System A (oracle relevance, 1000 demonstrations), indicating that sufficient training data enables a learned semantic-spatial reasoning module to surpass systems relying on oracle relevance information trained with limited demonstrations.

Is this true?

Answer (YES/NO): NO